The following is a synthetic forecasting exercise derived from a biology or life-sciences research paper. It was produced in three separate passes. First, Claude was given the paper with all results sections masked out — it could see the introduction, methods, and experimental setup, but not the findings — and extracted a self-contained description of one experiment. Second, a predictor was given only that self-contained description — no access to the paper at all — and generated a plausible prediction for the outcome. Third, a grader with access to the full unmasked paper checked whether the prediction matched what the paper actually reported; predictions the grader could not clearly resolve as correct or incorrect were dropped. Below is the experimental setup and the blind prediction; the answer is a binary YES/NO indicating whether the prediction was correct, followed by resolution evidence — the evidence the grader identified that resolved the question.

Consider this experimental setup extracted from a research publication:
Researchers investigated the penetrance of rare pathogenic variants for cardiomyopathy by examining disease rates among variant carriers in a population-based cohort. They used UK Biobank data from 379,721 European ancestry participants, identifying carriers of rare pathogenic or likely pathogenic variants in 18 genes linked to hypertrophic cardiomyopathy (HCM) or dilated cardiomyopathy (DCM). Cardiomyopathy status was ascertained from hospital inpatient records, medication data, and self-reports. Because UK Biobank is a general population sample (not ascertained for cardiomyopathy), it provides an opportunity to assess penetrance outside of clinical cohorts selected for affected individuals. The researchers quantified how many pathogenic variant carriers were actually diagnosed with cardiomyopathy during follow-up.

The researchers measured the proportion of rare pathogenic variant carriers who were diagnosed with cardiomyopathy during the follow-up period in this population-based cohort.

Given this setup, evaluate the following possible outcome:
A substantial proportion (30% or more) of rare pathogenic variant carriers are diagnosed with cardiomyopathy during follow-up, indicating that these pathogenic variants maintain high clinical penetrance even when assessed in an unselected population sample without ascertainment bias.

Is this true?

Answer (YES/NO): NO